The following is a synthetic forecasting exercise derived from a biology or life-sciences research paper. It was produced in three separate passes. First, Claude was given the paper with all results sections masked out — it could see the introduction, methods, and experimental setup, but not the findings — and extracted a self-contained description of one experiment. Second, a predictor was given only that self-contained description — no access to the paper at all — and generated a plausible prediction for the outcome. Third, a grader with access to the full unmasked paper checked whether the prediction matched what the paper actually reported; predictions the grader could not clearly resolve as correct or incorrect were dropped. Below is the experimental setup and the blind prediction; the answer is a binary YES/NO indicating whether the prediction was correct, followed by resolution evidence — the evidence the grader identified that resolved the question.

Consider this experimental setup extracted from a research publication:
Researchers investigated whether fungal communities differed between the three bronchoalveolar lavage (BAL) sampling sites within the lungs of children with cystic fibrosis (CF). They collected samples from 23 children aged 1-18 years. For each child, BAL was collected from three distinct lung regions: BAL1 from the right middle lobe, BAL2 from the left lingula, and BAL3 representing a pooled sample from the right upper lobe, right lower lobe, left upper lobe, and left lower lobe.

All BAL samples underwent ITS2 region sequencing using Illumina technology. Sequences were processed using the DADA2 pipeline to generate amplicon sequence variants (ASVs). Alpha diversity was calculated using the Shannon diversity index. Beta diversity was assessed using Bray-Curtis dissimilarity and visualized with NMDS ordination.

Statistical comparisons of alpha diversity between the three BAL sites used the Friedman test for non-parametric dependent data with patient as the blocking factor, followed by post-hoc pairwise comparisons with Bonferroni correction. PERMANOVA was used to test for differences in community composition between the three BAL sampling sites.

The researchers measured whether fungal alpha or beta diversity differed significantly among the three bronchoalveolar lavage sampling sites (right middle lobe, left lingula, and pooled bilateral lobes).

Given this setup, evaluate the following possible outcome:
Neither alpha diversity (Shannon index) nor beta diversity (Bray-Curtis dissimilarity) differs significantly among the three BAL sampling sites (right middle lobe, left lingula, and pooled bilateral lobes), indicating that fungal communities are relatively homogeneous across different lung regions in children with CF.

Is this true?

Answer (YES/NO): YES